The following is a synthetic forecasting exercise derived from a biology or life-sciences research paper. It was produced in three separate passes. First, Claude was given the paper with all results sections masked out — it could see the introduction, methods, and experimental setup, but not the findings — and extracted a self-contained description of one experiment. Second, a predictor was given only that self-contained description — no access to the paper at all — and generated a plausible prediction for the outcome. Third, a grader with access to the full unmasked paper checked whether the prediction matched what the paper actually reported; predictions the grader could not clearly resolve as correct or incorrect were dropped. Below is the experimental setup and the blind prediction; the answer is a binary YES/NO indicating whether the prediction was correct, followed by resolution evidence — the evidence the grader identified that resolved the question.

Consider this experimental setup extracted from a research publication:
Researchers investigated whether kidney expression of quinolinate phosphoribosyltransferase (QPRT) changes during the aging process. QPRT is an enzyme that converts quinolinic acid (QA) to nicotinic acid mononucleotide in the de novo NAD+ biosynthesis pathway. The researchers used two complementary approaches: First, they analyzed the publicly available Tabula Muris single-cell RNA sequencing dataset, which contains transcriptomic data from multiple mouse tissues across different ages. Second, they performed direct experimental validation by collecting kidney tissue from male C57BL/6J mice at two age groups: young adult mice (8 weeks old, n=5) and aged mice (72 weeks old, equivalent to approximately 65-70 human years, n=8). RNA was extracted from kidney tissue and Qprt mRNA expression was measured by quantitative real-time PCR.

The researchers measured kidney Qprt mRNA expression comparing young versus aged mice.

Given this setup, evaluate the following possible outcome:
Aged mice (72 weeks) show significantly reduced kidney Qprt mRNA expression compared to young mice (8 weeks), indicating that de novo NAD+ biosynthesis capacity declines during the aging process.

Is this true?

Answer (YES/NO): YES